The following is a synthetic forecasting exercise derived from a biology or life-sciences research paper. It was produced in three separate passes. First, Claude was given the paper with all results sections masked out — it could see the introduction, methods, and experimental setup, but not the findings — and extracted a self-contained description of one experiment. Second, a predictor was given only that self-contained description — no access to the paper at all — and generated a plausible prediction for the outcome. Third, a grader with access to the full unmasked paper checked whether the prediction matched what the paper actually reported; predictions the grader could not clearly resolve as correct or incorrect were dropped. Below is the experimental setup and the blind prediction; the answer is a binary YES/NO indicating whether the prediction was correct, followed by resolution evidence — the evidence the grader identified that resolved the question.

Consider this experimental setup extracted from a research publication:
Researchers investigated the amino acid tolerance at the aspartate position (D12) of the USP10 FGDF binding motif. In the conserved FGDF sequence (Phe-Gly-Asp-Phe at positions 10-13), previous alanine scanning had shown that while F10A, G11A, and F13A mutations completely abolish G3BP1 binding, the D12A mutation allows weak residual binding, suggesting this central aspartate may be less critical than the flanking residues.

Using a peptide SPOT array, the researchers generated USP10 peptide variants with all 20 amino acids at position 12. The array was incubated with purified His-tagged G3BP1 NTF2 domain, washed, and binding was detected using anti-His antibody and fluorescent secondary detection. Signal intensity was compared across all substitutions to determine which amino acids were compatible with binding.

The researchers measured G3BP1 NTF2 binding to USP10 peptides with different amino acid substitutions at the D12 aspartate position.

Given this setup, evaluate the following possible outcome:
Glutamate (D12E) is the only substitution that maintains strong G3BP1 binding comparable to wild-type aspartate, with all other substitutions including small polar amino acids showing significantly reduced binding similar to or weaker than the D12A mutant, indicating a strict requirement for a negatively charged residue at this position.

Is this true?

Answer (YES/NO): NO